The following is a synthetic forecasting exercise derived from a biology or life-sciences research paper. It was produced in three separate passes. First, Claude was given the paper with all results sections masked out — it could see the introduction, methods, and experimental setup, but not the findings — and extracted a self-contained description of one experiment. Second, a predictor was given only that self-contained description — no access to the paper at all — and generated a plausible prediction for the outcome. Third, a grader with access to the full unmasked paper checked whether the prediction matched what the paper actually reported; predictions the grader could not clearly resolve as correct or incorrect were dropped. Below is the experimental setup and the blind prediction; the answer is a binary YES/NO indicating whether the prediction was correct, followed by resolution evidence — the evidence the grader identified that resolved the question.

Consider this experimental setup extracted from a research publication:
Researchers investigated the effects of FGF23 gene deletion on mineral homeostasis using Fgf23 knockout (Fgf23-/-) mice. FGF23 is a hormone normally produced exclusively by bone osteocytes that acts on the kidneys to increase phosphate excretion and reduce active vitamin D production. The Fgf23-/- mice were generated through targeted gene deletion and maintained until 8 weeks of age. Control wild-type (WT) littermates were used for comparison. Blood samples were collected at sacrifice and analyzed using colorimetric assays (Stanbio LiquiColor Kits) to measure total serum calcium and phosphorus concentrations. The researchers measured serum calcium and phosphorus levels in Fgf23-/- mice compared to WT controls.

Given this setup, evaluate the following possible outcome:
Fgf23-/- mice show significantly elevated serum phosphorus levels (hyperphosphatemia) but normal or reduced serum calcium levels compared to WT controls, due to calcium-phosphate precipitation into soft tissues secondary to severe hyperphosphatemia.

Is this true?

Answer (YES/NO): NO